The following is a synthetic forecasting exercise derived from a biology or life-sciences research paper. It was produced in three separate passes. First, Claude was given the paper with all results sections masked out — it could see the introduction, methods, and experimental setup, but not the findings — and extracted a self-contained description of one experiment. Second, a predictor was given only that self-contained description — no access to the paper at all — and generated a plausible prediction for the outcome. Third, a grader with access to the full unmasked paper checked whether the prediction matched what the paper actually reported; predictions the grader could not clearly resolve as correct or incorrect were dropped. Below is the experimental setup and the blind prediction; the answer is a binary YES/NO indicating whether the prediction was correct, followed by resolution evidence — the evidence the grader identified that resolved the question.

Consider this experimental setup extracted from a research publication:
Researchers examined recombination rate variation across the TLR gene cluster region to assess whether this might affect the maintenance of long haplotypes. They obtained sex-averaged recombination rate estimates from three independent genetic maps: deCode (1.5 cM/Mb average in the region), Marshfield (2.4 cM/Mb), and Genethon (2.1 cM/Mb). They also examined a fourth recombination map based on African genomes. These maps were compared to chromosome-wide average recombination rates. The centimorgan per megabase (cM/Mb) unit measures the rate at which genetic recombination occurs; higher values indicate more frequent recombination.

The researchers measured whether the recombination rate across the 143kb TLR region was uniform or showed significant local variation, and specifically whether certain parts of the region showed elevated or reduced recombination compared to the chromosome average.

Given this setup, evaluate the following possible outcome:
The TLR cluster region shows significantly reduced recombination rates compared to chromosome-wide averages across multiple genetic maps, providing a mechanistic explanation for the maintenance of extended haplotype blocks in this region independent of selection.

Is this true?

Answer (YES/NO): NO